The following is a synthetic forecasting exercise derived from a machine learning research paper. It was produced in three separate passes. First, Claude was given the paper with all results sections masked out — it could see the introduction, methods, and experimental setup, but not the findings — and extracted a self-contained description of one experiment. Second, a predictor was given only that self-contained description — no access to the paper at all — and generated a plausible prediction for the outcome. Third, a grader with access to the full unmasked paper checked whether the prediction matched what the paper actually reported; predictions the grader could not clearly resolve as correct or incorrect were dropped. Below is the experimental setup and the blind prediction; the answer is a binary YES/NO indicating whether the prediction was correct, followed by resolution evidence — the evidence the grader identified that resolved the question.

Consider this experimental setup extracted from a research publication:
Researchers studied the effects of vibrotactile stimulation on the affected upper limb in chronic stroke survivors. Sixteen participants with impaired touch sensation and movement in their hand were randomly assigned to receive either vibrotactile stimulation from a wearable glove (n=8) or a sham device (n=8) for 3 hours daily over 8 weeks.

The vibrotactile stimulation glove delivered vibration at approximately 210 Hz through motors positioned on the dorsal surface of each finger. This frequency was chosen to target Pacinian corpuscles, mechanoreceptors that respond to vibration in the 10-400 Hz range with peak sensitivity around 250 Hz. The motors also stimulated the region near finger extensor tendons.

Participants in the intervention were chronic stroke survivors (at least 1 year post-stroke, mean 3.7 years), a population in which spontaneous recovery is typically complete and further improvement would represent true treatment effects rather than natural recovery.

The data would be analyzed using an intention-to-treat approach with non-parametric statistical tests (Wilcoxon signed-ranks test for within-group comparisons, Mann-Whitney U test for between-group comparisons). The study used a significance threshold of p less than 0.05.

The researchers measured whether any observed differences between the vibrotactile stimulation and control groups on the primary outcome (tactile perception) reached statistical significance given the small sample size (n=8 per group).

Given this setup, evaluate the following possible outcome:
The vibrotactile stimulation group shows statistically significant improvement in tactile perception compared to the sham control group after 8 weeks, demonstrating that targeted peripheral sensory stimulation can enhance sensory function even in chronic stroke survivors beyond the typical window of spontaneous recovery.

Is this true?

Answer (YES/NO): YES